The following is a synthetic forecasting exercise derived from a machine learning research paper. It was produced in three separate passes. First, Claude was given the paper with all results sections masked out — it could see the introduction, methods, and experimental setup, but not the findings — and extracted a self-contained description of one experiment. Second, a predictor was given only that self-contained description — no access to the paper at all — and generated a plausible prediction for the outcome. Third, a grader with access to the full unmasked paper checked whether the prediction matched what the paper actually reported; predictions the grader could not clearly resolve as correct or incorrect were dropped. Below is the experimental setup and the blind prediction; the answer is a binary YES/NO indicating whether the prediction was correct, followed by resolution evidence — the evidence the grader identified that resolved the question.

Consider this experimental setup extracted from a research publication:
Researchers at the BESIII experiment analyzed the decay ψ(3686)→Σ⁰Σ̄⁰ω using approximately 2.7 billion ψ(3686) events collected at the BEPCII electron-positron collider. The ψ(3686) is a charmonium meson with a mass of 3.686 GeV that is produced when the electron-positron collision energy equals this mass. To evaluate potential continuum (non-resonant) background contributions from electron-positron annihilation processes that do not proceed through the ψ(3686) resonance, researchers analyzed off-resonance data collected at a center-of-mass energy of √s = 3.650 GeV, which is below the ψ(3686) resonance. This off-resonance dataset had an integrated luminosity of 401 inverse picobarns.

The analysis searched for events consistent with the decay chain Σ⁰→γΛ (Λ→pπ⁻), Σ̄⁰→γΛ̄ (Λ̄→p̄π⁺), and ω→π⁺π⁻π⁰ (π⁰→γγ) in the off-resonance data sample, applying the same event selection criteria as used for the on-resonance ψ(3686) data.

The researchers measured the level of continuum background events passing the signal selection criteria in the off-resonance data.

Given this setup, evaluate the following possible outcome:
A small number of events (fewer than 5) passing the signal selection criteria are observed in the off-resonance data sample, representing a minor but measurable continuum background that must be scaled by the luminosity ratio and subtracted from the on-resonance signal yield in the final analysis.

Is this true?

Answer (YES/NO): NO